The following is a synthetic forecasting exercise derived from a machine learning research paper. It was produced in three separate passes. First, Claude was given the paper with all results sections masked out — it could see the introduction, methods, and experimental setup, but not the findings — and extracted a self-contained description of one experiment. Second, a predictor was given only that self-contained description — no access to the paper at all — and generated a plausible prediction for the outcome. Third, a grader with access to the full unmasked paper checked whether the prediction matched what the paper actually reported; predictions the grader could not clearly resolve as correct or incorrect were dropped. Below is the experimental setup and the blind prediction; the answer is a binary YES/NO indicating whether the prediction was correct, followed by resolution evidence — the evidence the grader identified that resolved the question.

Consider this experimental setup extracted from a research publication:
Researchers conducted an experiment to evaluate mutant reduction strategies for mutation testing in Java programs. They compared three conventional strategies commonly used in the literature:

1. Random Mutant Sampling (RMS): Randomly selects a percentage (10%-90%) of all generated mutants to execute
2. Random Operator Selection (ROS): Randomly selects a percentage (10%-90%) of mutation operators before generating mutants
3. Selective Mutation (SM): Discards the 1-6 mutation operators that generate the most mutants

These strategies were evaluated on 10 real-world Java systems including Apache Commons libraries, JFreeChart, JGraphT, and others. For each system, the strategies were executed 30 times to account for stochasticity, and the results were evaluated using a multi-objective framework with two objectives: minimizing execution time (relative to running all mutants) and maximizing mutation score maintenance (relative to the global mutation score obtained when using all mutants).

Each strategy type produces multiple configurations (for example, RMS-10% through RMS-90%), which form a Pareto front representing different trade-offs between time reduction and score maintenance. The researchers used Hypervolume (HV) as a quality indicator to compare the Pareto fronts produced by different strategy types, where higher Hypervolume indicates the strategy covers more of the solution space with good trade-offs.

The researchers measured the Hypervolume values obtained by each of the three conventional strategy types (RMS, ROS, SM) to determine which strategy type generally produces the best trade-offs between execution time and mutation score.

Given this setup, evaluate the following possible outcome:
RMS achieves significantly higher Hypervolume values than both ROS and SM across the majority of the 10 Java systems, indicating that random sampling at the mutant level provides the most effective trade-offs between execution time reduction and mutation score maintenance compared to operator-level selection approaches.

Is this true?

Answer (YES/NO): NO